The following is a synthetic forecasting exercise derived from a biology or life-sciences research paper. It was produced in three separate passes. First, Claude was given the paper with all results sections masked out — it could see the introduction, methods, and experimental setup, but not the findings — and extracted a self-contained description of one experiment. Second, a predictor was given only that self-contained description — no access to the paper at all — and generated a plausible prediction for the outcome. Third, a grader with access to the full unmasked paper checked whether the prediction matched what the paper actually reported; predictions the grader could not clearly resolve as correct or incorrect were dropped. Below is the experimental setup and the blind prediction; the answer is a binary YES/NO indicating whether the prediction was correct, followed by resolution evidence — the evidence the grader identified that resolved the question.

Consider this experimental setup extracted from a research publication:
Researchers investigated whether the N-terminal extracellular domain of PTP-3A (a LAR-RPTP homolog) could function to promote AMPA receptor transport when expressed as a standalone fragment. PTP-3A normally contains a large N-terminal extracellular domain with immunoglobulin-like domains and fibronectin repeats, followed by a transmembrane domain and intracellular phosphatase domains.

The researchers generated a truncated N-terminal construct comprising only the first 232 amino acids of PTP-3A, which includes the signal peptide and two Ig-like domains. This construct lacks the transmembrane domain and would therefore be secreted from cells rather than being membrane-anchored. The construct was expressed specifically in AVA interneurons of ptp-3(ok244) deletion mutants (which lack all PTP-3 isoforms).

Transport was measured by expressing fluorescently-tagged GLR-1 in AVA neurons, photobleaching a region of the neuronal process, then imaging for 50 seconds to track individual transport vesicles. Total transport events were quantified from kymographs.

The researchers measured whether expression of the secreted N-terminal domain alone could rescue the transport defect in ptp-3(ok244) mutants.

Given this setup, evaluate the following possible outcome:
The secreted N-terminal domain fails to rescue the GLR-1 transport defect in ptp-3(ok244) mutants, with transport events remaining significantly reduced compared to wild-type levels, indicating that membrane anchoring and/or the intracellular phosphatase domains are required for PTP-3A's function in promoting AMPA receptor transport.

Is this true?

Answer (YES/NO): NO